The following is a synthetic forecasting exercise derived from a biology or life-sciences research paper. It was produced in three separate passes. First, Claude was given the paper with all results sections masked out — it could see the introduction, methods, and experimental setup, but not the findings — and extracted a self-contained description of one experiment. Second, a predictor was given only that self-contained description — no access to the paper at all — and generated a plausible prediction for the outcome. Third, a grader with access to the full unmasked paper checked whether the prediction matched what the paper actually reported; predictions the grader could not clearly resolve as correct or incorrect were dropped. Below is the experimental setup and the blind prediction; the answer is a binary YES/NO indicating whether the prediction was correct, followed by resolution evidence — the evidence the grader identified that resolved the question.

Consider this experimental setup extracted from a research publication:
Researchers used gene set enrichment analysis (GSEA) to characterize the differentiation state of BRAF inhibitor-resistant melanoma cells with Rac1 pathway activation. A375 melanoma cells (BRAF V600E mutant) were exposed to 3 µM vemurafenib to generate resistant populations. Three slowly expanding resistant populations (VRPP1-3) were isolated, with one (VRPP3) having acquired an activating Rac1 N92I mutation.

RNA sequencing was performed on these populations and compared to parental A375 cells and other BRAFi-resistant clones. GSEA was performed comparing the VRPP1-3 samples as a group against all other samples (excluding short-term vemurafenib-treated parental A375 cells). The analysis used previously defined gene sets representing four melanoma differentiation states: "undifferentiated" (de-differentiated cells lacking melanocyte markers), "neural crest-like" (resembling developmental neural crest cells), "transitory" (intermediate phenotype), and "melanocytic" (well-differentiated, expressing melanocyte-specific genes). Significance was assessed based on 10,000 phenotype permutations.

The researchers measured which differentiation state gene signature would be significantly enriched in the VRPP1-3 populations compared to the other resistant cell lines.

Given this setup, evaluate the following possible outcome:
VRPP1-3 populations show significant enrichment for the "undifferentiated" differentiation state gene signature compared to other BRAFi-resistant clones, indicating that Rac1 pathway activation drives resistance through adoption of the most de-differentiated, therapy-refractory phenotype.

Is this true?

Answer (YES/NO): YES